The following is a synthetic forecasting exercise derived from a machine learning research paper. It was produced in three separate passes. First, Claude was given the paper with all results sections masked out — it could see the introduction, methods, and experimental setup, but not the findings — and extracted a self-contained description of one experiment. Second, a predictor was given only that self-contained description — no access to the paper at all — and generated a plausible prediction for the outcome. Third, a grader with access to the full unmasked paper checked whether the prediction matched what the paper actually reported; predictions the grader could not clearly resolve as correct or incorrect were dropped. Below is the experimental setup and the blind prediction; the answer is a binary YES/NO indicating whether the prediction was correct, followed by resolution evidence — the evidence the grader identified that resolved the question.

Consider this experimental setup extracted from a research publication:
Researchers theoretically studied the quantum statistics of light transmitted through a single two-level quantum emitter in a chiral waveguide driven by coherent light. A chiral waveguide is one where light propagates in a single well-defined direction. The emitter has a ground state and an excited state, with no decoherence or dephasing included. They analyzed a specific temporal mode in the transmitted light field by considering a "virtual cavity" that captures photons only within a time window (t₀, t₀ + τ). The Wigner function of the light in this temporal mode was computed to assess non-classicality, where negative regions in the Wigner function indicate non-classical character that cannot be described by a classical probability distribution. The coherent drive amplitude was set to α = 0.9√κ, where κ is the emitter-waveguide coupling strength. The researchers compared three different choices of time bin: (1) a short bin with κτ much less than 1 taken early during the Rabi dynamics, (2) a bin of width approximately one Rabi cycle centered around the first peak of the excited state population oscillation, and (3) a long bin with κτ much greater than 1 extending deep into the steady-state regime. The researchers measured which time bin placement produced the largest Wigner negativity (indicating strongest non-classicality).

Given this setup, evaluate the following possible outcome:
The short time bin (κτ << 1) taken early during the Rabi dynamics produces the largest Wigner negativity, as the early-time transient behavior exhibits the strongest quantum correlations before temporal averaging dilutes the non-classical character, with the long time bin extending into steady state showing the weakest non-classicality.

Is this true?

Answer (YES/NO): NO